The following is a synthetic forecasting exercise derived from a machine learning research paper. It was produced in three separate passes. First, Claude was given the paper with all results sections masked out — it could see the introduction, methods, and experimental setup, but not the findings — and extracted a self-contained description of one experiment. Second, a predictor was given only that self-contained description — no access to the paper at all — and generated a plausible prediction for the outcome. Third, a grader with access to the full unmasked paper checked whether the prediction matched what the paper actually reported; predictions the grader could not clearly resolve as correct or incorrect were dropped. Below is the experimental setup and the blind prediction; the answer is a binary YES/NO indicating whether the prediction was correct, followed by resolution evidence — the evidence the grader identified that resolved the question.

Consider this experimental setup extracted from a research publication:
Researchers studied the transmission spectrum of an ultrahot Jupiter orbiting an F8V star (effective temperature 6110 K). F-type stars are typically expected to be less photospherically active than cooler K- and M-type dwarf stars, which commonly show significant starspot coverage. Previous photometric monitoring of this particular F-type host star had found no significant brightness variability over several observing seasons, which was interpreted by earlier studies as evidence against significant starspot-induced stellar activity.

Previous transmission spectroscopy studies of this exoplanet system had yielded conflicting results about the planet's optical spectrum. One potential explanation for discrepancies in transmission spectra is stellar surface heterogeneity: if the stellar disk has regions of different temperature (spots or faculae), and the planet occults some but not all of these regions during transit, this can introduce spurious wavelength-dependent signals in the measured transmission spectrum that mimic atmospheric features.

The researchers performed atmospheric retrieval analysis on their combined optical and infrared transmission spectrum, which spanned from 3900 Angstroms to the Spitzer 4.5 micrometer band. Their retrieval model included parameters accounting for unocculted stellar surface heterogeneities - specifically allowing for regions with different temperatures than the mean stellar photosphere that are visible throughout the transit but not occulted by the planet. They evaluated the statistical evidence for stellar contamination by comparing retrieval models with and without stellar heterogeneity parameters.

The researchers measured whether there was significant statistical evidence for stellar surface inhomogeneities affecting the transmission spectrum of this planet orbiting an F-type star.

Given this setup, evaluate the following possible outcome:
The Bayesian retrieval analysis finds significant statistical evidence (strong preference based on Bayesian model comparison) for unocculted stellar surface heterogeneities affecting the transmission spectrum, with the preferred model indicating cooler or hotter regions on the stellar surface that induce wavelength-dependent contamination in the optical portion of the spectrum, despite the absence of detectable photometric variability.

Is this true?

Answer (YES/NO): YES